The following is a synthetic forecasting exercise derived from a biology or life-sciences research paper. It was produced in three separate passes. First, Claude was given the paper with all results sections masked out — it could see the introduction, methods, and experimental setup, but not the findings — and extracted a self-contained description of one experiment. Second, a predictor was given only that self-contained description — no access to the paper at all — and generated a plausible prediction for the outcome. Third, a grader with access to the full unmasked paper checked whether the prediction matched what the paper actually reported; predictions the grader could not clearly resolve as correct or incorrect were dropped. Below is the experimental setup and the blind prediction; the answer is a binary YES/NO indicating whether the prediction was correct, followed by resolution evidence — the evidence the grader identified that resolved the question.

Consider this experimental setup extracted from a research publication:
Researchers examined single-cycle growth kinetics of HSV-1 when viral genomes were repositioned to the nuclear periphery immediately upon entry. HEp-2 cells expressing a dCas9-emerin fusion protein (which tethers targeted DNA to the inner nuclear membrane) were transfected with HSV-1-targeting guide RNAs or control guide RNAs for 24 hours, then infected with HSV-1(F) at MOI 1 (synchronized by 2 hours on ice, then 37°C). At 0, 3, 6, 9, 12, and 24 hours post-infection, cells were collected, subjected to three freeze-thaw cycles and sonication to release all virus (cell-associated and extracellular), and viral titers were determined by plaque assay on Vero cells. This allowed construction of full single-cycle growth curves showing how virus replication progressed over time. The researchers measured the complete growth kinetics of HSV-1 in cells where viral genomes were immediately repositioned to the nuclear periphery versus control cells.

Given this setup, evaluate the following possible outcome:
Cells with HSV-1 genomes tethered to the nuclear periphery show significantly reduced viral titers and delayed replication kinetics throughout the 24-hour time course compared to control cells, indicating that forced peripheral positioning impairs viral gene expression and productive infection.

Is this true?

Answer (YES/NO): YES